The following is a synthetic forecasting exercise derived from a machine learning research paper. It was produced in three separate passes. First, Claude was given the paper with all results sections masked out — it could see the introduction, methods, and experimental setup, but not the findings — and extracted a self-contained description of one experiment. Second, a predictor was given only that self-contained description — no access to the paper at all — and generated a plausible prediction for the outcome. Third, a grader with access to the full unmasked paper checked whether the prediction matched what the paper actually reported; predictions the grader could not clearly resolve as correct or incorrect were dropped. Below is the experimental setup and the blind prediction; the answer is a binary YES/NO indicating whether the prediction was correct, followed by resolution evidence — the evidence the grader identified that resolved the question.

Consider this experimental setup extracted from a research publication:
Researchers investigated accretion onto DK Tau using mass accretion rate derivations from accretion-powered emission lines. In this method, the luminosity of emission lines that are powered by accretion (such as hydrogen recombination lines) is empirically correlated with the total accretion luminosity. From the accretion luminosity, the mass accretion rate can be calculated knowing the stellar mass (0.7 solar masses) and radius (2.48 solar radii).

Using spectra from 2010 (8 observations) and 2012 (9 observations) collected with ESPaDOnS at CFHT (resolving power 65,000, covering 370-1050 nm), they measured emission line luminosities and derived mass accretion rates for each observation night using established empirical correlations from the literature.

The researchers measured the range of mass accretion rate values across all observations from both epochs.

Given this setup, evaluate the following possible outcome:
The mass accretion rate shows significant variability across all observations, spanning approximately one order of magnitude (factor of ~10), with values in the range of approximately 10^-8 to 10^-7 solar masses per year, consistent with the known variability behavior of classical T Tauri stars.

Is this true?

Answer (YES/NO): NO